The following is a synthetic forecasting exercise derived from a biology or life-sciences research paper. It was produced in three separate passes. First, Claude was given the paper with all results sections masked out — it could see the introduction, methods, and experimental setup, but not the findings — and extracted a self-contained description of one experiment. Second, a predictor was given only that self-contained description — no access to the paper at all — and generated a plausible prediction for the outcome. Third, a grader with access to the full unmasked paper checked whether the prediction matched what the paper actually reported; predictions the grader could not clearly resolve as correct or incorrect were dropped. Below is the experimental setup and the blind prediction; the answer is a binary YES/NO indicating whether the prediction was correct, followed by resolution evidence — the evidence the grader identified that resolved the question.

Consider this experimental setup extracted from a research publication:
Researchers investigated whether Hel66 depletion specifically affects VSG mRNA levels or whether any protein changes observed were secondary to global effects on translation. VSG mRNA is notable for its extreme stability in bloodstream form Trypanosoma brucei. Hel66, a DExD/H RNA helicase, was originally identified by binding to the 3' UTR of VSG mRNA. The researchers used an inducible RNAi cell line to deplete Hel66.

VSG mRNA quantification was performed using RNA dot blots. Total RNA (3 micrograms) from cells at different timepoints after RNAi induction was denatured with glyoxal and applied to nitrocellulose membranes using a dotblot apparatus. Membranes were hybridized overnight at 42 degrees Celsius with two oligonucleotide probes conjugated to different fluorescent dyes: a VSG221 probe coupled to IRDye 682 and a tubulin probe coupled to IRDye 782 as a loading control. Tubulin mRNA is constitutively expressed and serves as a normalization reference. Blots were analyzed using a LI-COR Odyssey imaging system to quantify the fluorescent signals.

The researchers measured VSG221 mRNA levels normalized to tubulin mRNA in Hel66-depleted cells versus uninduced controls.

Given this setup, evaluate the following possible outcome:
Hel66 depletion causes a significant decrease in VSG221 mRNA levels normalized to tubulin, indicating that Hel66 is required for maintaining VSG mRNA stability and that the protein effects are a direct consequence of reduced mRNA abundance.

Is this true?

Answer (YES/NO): NO